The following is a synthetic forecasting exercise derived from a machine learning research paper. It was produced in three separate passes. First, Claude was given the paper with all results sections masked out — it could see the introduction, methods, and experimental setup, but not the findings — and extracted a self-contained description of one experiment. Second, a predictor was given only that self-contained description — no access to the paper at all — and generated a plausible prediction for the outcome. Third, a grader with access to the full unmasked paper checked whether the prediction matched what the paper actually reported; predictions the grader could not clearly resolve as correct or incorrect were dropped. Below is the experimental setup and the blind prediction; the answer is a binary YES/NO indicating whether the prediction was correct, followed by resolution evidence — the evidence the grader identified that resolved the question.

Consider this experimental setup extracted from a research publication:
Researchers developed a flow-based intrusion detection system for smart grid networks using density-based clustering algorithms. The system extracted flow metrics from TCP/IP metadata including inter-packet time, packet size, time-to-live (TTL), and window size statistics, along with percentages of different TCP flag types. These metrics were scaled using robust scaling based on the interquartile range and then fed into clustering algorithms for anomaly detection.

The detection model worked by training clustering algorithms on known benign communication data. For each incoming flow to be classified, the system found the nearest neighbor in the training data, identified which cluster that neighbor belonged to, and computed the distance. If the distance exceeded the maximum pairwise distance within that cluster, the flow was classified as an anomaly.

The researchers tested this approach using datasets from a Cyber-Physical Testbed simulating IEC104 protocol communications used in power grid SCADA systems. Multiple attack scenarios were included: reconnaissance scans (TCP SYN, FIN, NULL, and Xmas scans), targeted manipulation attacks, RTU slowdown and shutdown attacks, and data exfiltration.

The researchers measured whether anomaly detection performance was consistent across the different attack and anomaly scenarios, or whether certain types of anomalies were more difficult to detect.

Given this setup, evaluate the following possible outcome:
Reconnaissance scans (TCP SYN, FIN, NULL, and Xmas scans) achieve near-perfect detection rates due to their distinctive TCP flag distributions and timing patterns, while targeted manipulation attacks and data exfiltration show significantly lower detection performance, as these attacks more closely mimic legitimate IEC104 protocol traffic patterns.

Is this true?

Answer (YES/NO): NO